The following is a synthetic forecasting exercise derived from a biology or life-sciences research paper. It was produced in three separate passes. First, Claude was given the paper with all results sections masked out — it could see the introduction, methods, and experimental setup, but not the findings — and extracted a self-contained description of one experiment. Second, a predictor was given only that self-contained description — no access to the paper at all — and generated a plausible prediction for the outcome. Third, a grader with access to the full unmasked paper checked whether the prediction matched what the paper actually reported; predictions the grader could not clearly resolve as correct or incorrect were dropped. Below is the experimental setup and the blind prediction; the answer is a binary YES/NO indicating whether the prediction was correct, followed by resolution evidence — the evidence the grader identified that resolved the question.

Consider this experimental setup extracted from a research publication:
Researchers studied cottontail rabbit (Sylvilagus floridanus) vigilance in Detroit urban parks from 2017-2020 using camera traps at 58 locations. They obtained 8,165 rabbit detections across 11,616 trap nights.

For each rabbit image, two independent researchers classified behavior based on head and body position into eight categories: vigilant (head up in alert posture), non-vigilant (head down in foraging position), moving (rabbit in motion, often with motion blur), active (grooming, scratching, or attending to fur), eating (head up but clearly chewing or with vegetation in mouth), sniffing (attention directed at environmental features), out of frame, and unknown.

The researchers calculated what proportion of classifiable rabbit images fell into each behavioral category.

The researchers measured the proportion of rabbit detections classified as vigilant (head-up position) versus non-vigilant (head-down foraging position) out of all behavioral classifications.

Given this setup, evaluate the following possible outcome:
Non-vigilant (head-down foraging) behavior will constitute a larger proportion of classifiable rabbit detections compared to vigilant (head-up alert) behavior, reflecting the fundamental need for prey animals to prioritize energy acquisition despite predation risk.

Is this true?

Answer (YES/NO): NO